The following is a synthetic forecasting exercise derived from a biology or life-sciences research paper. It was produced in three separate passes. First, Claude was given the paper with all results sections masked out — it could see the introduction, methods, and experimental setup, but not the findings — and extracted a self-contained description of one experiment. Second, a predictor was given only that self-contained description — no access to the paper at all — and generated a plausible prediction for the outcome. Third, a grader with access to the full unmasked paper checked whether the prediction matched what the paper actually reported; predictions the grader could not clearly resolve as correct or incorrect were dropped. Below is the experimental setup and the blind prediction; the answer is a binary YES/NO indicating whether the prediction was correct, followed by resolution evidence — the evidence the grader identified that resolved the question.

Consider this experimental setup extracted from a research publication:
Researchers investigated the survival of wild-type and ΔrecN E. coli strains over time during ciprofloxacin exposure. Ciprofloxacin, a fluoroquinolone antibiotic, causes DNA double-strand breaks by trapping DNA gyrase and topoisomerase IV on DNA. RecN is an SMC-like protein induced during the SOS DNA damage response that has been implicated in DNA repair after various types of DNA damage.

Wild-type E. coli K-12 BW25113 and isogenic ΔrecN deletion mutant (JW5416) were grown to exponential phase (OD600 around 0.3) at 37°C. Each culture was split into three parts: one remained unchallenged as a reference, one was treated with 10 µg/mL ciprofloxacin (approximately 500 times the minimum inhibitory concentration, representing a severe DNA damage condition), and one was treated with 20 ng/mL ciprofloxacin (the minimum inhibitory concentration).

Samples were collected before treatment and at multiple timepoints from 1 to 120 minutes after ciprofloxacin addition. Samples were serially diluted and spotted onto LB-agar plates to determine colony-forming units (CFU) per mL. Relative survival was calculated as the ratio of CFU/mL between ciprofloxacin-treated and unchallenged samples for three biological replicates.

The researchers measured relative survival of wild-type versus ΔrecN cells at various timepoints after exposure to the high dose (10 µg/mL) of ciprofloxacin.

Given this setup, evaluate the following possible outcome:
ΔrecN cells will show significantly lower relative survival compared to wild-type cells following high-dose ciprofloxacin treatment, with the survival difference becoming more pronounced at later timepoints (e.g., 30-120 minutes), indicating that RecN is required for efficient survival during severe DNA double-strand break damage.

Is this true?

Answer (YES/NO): NO